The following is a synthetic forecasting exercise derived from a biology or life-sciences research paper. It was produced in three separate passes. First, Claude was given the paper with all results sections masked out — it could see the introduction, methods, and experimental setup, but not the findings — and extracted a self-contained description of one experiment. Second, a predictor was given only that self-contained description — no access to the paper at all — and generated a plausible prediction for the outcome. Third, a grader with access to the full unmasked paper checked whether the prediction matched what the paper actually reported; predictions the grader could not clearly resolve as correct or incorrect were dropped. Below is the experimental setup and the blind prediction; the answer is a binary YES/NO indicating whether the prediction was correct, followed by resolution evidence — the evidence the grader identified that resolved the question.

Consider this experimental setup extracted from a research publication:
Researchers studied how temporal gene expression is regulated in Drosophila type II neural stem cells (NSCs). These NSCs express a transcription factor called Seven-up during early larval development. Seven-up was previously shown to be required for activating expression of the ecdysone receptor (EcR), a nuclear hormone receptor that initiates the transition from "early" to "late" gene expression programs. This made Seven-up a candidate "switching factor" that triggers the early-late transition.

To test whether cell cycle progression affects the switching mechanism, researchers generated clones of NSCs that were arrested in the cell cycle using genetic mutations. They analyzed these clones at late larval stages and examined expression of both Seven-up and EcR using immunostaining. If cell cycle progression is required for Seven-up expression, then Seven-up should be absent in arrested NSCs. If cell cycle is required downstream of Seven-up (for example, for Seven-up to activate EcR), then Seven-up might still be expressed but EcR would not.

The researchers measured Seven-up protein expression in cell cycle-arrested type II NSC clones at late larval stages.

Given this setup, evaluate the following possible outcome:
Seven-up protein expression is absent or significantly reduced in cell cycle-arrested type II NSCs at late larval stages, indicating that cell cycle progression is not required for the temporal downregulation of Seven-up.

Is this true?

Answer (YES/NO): NO